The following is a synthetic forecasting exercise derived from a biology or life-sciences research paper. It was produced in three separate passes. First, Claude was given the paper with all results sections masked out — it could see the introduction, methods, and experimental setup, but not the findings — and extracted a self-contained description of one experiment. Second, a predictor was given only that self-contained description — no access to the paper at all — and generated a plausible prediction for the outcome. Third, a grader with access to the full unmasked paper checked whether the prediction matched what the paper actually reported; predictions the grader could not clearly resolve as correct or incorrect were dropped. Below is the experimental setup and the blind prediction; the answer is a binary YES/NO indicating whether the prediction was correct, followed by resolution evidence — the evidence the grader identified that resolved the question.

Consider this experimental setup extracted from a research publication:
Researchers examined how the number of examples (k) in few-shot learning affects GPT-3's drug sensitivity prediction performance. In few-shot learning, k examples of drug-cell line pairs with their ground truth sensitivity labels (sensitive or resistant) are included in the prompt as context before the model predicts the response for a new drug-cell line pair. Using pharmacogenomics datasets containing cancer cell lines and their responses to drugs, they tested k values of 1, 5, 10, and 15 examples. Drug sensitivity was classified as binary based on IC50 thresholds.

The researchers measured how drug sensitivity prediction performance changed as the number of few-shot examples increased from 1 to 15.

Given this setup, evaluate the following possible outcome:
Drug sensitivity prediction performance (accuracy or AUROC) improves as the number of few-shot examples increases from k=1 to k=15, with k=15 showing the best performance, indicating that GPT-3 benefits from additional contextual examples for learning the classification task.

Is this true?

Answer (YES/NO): YES